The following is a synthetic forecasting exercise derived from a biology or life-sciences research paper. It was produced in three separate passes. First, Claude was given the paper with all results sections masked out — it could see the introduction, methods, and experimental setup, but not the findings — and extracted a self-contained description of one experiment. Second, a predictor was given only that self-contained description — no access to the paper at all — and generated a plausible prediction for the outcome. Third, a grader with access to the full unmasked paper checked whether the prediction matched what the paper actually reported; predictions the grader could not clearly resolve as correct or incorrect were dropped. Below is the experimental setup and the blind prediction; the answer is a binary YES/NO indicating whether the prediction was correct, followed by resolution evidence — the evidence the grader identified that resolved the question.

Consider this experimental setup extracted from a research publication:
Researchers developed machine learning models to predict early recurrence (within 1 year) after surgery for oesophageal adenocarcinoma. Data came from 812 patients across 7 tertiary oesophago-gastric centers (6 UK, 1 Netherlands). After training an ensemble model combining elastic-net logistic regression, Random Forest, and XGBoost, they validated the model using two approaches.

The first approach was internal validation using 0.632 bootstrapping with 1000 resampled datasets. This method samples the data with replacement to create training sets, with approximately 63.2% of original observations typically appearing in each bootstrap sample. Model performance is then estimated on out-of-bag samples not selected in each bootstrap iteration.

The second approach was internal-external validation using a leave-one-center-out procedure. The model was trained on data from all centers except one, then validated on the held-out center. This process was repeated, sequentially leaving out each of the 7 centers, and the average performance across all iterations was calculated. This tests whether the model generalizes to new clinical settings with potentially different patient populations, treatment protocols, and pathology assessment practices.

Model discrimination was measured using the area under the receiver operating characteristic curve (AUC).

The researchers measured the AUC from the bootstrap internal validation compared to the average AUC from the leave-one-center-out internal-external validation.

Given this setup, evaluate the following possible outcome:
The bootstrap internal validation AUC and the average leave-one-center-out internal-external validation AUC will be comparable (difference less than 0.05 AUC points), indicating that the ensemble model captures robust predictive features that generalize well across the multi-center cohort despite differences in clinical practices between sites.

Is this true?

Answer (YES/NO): YES